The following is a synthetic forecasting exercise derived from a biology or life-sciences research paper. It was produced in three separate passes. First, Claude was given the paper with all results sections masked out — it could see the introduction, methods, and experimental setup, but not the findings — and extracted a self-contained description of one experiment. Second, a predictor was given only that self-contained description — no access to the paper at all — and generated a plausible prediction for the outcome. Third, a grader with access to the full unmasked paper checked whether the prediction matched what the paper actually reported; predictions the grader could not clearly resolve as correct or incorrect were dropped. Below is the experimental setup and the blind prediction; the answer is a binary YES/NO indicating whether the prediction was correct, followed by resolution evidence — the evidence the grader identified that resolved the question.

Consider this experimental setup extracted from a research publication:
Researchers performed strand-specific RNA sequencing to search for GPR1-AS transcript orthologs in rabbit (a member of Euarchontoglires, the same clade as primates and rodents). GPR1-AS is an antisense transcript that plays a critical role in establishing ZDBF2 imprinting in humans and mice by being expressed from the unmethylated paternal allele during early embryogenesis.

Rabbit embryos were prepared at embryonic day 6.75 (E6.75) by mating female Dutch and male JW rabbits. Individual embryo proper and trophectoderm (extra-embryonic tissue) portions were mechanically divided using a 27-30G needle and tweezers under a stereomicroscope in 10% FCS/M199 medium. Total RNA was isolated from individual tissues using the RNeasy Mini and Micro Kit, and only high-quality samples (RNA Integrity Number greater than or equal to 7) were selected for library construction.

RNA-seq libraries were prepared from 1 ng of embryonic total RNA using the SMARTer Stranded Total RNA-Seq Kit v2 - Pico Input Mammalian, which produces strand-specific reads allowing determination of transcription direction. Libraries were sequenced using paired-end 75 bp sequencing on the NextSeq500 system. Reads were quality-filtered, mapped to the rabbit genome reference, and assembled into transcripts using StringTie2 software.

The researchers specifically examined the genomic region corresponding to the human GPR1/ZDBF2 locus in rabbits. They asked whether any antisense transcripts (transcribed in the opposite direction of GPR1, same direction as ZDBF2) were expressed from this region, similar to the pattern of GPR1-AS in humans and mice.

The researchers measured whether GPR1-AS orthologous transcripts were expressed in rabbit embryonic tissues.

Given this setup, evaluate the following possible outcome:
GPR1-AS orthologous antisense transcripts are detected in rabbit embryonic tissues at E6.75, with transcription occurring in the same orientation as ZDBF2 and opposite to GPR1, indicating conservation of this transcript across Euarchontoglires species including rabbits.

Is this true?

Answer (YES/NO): NO